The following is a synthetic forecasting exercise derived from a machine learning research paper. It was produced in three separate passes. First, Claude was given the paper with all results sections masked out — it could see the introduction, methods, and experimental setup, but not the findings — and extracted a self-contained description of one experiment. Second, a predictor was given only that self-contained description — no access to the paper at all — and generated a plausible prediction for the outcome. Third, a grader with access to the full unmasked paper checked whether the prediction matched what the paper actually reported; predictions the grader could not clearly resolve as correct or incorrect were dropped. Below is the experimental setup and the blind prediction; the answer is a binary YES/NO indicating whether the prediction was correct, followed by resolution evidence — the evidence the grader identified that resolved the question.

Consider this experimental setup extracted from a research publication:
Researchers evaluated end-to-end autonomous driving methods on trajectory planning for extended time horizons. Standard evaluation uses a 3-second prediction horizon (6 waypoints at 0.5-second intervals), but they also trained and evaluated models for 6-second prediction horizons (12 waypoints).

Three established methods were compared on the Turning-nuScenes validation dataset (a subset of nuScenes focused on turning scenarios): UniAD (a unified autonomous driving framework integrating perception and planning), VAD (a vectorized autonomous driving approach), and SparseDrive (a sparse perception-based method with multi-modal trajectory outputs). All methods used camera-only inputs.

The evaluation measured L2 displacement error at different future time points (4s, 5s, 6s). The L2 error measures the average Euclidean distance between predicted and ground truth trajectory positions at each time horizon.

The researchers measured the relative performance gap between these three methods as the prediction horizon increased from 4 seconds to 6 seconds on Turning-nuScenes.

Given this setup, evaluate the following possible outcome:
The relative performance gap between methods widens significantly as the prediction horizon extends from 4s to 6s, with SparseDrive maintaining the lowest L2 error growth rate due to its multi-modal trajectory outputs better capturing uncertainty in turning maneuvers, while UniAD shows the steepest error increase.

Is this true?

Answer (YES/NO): NO